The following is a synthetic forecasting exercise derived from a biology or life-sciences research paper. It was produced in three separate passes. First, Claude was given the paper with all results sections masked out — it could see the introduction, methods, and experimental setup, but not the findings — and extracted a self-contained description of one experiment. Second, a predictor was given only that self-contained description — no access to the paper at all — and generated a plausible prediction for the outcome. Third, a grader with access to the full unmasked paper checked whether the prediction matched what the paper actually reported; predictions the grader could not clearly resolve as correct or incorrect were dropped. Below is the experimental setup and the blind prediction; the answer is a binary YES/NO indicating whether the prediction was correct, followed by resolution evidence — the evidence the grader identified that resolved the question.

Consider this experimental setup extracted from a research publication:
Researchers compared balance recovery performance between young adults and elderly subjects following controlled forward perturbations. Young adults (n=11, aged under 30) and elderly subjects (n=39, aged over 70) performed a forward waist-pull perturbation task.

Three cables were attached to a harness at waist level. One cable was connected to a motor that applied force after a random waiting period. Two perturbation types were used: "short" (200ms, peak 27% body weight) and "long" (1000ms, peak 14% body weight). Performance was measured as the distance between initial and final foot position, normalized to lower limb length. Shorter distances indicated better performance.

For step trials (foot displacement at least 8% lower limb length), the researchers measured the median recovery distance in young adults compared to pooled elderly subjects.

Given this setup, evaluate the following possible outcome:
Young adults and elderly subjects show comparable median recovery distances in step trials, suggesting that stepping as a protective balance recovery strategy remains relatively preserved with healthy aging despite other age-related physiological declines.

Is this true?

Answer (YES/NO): NO